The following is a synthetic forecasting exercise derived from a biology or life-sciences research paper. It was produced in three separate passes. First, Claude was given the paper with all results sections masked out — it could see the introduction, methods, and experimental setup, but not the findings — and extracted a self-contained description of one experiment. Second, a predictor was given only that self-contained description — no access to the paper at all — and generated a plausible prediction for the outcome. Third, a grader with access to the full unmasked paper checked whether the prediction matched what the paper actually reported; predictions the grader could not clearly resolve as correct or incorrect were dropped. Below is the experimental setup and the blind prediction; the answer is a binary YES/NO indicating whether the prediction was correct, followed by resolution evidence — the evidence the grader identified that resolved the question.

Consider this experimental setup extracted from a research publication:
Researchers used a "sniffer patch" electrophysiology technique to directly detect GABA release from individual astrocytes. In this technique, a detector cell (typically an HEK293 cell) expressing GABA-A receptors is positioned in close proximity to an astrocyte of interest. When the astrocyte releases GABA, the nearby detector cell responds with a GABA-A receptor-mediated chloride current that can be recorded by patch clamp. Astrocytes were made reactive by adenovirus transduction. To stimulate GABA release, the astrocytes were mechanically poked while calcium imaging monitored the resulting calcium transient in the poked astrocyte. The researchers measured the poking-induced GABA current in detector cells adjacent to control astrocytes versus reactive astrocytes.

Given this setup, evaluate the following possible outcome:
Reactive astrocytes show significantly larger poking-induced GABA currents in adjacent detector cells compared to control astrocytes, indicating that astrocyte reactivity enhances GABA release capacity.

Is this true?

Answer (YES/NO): YES